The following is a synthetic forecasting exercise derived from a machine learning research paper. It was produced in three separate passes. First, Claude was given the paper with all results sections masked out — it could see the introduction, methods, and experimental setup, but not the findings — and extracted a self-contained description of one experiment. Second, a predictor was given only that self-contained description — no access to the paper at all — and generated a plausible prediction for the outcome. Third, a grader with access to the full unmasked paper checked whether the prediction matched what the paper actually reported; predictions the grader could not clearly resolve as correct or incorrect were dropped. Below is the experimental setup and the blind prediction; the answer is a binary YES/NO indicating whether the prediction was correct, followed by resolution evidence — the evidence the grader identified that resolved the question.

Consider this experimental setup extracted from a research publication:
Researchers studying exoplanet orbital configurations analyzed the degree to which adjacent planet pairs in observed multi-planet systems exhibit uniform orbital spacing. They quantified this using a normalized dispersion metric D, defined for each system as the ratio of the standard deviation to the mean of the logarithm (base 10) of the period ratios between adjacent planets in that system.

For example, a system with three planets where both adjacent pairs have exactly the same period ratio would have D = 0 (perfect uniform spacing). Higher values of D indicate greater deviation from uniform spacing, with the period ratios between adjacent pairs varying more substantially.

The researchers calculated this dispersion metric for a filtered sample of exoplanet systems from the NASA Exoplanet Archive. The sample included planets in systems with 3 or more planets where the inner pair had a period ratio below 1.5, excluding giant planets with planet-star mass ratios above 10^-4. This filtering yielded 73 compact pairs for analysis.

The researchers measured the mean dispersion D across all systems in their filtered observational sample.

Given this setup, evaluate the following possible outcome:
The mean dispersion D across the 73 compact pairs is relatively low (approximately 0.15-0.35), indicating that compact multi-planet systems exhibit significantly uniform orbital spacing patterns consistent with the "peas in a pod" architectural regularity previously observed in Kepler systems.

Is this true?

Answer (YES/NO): YES